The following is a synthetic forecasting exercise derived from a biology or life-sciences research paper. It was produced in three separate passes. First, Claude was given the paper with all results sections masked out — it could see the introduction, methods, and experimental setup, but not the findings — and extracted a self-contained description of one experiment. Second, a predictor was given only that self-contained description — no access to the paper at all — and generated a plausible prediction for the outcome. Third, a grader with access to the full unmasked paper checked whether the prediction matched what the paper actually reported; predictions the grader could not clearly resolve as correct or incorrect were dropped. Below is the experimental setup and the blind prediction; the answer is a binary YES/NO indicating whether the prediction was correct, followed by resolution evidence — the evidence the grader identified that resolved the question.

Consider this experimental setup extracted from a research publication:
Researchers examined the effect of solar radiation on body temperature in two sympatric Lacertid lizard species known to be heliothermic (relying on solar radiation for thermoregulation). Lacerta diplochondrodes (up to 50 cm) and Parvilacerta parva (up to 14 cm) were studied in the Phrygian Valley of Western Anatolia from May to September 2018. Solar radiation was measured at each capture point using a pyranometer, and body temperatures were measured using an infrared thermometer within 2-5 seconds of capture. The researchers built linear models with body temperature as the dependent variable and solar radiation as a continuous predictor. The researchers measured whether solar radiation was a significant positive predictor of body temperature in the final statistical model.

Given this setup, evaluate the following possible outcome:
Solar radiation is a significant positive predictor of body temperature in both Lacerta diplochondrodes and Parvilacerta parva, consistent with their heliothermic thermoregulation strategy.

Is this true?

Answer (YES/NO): YES